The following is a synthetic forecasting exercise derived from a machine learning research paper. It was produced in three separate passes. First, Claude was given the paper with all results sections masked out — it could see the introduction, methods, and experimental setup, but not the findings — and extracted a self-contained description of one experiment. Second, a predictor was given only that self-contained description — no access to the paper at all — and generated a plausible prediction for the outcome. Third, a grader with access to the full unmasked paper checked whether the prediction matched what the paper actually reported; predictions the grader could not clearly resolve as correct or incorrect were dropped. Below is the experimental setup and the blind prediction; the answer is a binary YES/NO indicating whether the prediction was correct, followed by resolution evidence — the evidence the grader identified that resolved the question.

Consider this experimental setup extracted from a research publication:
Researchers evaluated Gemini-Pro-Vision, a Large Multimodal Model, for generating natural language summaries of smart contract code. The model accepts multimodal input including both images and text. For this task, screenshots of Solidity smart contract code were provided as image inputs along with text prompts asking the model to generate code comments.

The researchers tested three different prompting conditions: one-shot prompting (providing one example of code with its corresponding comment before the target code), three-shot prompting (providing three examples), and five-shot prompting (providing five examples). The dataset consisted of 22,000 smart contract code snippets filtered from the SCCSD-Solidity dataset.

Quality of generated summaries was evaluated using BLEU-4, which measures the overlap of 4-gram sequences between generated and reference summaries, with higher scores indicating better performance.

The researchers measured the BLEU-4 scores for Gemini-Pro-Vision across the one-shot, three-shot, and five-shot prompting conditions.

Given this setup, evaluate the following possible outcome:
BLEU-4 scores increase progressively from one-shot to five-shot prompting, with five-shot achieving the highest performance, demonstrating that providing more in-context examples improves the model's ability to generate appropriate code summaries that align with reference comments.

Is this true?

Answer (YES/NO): NO